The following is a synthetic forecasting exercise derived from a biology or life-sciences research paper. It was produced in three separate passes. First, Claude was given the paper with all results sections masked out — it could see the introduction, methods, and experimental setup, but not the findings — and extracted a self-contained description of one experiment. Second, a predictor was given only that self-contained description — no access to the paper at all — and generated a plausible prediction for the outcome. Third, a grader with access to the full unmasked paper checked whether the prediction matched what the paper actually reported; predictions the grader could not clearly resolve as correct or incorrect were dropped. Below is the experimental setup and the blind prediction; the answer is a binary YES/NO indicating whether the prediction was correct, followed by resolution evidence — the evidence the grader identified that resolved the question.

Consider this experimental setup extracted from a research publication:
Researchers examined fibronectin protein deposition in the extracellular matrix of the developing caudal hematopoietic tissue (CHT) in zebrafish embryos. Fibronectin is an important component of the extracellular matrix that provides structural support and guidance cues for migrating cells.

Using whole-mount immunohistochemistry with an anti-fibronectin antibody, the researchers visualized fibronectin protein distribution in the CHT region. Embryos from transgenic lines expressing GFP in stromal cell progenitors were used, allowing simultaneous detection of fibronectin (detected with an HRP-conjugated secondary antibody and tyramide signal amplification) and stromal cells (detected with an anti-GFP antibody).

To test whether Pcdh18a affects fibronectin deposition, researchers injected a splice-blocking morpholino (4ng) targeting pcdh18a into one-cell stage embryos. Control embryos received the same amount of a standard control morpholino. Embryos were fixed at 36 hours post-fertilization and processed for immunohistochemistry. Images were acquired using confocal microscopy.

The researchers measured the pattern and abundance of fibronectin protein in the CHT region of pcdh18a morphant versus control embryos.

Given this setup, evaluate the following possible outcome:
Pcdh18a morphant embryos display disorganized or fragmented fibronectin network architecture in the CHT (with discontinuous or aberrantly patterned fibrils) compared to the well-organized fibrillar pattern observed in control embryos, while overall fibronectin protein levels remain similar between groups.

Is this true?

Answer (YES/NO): NO